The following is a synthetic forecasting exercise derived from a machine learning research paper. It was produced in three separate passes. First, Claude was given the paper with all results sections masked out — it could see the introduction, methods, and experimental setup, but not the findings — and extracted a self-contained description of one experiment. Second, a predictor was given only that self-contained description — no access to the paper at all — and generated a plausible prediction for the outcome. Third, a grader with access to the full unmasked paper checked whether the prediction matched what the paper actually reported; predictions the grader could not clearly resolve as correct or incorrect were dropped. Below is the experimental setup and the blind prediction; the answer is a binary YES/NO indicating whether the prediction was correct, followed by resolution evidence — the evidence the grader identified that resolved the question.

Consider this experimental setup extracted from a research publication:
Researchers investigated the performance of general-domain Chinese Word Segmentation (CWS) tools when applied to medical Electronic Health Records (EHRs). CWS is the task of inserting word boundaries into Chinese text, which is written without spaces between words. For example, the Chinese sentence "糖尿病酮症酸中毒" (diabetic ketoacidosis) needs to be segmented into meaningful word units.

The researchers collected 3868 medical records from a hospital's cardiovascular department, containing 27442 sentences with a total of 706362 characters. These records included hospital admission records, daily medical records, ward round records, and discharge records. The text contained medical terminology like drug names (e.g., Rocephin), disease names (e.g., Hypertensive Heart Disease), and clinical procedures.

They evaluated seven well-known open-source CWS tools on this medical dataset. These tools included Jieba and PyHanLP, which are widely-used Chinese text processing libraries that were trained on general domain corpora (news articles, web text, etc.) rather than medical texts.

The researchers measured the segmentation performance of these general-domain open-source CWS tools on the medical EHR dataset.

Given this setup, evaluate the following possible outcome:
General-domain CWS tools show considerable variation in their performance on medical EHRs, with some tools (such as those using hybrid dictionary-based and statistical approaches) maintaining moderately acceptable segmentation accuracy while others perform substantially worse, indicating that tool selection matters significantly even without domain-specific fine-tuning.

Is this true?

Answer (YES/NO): NO